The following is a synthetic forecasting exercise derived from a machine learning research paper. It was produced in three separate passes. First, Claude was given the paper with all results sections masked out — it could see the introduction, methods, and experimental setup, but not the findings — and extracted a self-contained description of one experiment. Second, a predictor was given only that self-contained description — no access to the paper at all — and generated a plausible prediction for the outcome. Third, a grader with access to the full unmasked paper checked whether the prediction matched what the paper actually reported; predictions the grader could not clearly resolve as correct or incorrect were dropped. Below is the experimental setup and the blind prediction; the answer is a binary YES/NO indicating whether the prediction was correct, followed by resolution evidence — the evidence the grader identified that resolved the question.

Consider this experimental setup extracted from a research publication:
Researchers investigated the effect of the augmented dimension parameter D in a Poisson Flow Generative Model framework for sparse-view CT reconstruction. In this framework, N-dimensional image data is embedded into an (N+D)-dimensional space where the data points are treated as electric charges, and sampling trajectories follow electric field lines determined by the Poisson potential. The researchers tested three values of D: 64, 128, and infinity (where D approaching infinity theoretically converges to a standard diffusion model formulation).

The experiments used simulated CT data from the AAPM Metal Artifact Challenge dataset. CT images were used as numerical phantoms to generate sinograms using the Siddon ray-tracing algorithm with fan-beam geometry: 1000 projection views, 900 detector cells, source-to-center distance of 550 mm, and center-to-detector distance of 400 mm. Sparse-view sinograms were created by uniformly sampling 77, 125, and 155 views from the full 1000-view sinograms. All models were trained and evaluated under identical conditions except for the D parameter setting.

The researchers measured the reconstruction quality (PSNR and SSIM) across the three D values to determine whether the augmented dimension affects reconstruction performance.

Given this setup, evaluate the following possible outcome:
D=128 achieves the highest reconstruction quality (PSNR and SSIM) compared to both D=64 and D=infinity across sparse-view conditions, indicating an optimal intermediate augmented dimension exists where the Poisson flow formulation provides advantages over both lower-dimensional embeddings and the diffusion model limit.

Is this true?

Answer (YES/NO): NO